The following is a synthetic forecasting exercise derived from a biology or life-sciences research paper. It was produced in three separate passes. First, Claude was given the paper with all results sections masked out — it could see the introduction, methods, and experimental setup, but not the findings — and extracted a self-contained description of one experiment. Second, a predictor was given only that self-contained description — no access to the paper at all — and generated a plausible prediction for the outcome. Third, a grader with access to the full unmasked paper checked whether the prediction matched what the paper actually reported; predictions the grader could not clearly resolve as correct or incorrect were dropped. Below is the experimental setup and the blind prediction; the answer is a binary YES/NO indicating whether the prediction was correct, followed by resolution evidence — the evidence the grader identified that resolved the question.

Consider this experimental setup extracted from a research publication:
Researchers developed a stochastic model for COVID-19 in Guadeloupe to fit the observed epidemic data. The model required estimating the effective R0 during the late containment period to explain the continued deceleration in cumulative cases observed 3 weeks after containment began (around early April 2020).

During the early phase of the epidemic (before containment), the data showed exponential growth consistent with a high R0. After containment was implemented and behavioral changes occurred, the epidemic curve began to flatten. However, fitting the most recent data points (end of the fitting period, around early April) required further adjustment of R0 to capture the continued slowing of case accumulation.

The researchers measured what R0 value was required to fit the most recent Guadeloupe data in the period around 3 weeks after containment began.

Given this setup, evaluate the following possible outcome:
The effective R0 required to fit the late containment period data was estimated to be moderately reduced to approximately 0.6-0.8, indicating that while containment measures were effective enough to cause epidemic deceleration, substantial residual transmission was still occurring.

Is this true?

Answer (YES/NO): NO